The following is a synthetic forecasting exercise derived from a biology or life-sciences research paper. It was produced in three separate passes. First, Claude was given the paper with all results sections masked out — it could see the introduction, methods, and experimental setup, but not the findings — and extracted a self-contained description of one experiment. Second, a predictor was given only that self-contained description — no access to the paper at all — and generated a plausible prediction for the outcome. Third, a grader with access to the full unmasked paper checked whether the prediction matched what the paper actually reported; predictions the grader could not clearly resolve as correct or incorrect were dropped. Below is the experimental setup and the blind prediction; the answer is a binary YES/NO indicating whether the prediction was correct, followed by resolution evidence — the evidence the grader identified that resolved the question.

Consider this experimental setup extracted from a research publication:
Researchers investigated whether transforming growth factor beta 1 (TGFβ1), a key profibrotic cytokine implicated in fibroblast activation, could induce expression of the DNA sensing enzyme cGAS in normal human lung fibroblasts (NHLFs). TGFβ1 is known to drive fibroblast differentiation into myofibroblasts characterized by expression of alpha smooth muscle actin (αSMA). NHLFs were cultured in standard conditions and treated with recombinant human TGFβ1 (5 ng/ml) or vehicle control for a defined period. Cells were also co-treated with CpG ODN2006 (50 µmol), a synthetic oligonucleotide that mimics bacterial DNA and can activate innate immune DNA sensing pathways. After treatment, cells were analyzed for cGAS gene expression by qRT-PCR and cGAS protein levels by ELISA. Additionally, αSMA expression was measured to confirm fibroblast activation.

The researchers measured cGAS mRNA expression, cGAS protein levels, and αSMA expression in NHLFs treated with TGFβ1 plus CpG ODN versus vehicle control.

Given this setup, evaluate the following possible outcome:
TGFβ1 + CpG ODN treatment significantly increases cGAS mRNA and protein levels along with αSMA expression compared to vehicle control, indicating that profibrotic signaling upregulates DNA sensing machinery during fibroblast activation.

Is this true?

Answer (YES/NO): YES